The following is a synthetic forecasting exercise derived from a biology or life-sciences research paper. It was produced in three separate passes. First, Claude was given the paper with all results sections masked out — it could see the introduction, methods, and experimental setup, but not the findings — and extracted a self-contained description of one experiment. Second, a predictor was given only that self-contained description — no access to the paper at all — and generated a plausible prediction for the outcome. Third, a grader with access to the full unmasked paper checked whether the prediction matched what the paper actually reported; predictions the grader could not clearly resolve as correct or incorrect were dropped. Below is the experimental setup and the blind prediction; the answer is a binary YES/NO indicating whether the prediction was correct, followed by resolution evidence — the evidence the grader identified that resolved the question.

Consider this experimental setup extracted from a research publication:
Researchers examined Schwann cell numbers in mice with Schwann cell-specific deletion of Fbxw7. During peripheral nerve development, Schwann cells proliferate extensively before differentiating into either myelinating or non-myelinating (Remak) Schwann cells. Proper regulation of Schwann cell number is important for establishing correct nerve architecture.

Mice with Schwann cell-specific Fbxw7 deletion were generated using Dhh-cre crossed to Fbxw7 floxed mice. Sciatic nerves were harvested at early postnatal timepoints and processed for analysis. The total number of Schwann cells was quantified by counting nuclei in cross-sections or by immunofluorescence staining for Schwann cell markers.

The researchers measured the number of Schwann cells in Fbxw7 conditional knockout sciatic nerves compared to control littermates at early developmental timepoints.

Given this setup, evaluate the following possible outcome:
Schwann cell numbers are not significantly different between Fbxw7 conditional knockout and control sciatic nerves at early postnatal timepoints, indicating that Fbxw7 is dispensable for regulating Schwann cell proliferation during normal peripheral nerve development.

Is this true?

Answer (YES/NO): NO